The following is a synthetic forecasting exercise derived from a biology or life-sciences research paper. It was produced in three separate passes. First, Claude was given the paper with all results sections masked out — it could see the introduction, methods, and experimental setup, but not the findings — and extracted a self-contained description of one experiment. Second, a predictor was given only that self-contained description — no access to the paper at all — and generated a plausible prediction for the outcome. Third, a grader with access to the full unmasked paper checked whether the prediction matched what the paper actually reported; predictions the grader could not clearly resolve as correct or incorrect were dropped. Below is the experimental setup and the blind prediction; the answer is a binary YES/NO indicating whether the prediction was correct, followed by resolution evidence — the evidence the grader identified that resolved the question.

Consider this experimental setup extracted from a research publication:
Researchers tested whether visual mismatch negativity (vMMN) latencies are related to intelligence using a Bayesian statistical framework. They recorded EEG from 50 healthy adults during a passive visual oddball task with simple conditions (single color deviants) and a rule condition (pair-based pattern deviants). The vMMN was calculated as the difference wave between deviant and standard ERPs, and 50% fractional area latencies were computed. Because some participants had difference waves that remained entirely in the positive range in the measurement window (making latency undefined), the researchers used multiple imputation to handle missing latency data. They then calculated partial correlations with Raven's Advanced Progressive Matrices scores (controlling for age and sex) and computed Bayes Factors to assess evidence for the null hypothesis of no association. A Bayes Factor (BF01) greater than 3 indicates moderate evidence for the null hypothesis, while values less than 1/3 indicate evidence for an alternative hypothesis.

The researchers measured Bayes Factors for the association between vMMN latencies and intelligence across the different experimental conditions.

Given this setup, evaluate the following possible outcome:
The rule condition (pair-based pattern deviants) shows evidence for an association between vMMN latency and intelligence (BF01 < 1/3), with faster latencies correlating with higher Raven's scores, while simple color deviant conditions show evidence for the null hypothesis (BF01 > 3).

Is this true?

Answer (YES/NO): NO